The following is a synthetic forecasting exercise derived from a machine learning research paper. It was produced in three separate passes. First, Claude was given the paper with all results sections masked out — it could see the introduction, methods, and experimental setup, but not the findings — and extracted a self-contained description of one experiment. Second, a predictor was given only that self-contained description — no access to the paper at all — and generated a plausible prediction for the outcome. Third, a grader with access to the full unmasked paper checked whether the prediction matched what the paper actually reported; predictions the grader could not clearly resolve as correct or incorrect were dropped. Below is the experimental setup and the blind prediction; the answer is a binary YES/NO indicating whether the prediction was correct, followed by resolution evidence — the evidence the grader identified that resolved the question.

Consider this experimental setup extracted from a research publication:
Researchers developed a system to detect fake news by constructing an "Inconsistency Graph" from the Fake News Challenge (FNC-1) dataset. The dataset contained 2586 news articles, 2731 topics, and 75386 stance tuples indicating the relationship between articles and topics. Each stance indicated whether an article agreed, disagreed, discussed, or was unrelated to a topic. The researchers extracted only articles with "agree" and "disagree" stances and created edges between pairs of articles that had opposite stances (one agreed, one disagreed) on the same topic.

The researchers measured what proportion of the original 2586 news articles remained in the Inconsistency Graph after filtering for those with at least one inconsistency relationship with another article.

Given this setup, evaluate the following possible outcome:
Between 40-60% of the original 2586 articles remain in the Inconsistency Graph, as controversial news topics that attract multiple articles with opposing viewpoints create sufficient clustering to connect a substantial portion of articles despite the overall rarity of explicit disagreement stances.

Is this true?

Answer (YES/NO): NO